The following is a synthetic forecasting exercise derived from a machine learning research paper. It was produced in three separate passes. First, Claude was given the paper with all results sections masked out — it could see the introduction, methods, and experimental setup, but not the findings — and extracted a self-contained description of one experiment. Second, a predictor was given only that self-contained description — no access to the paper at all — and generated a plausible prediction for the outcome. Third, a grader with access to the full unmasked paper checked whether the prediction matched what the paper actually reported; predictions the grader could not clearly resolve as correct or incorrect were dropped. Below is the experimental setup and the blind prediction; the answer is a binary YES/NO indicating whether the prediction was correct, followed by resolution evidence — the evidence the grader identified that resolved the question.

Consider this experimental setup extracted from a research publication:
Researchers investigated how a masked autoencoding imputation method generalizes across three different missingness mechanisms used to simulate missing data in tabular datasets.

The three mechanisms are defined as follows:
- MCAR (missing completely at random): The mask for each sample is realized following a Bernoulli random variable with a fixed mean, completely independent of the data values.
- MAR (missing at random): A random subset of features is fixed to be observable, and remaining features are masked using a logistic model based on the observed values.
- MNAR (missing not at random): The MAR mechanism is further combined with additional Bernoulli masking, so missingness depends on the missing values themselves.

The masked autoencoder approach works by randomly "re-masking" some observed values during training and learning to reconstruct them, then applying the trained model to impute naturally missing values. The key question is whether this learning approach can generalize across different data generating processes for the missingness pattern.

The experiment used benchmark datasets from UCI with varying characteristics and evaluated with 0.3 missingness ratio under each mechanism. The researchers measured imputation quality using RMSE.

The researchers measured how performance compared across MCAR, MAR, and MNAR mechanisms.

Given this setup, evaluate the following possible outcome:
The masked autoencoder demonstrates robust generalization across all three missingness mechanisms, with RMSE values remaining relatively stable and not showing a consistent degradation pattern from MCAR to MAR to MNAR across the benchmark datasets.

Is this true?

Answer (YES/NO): NO